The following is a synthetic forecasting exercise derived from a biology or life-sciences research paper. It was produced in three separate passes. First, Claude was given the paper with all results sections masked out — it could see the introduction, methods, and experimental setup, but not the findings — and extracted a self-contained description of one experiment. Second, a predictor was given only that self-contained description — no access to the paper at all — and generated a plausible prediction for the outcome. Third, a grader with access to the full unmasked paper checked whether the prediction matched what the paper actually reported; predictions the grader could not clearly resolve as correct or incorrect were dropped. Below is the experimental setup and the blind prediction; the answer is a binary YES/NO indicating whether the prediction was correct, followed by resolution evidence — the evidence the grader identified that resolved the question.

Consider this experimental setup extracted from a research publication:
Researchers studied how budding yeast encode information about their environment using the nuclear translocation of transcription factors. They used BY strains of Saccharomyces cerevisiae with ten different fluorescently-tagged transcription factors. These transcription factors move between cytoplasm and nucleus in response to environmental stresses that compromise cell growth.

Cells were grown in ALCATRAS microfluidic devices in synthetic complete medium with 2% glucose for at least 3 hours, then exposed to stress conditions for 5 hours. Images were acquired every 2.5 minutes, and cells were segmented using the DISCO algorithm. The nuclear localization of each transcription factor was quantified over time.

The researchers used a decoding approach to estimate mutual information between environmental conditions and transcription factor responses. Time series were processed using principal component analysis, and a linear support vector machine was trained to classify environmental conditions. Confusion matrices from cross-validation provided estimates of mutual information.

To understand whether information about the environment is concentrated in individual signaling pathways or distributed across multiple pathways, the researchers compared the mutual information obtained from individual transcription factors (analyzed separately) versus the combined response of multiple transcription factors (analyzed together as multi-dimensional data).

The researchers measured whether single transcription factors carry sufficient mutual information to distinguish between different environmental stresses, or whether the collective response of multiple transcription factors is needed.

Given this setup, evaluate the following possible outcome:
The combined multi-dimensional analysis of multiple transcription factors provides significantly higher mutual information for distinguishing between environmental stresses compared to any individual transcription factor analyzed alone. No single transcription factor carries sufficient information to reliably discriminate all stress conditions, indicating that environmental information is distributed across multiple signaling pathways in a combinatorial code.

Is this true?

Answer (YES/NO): YES